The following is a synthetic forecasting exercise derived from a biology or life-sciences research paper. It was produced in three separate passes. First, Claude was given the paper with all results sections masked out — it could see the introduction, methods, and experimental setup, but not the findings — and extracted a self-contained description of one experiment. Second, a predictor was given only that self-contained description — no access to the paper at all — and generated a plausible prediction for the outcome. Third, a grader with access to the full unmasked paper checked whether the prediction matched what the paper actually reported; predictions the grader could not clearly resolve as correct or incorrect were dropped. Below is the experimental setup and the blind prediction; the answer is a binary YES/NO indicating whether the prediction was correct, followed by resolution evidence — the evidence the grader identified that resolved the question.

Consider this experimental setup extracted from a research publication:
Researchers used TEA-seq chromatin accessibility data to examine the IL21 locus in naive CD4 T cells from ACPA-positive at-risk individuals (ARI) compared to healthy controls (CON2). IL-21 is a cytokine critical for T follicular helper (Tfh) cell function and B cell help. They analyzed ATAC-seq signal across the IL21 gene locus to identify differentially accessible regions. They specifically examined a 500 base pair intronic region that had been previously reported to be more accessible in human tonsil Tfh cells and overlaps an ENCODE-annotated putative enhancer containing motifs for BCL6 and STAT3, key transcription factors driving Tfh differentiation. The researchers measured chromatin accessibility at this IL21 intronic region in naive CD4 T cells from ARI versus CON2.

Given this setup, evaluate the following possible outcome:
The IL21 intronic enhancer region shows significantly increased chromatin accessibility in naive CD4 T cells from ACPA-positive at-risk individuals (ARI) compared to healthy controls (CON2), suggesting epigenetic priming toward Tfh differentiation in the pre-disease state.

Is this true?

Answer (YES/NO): YES